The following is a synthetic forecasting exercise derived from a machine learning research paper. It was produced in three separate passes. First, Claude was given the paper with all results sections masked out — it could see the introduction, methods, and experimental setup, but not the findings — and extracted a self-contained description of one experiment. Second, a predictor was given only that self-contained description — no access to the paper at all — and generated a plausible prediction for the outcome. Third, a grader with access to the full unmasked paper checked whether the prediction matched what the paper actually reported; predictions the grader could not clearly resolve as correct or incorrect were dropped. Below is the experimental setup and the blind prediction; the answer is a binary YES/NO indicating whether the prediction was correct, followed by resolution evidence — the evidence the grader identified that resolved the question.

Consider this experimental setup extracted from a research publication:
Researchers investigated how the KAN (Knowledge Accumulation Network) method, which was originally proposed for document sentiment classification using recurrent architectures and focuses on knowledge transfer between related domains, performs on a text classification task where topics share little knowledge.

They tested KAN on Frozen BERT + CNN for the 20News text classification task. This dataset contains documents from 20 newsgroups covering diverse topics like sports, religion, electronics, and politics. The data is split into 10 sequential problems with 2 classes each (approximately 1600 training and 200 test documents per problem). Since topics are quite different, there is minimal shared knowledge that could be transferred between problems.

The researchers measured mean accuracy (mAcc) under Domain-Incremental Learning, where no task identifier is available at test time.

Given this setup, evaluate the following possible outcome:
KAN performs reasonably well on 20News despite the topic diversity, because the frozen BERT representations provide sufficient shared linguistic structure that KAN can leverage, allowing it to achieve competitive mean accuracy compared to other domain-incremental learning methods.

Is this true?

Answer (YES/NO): NO